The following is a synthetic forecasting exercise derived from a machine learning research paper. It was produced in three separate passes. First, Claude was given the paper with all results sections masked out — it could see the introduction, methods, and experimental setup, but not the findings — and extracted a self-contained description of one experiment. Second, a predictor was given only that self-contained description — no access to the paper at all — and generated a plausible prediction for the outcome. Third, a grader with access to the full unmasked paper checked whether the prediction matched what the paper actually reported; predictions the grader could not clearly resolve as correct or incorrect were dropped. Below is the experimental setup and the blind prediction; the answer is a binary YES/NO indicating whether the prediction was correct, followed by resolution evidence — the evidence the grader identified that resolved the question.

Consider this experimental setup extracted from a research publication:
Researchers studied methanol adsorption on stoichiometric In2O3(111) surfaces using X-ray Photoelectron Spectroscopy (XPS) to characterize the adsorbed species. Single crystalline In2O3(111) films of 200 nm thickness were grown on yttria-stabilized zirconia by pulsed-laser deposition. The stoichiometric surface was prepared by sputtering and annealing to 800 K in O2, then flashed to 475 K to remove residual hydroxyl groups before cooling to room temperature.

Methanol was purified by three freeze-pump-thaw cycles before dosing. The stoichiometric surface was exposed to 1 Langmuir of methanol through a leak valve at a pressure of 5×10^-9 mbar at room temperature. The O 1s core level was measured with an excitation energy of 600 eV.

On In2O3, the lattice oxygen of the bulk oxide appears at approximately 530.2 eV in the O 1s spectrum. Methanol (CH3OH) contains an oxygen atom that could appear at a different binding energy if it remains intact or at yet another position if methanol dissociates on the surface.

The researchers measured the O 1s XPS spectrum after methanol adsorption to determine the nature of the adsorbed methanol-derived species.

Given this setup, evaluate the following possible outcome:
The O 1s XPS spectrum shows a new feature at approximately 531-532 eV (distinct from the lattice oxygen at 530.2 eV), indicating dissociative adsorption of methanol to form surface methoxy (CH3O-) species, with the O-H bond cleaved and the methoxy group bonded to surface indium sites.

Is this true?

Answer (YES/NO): YES